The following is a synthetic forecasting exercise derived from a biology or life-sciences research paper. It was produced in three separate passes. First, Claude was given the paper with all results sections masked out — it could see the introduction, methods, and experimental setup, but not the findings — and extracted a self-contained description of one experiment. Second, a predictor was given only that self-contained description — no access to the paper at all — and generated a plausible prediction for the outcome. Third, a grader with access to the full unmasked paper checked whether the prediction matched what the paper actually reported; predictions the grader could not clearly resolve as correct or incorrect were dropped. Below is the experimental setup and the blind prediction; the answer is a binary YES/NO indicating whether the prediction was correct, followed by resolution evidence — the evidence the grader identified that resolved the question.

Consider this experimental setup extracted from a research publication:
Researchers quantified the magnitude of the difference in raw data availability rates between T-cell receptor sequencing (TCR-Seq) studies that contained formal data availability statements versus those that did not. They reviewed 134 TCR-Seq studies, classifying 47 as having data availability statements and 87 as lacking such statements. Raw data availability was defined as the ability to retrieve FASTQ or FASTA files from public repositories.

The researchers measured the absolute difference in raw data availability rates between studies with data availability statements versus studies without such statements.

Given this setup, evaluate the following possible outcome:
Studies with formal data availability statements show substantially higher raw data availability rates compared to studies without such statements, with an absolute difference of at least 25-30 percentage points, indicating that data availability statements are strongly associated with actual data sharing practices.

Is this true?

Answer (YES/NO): NO